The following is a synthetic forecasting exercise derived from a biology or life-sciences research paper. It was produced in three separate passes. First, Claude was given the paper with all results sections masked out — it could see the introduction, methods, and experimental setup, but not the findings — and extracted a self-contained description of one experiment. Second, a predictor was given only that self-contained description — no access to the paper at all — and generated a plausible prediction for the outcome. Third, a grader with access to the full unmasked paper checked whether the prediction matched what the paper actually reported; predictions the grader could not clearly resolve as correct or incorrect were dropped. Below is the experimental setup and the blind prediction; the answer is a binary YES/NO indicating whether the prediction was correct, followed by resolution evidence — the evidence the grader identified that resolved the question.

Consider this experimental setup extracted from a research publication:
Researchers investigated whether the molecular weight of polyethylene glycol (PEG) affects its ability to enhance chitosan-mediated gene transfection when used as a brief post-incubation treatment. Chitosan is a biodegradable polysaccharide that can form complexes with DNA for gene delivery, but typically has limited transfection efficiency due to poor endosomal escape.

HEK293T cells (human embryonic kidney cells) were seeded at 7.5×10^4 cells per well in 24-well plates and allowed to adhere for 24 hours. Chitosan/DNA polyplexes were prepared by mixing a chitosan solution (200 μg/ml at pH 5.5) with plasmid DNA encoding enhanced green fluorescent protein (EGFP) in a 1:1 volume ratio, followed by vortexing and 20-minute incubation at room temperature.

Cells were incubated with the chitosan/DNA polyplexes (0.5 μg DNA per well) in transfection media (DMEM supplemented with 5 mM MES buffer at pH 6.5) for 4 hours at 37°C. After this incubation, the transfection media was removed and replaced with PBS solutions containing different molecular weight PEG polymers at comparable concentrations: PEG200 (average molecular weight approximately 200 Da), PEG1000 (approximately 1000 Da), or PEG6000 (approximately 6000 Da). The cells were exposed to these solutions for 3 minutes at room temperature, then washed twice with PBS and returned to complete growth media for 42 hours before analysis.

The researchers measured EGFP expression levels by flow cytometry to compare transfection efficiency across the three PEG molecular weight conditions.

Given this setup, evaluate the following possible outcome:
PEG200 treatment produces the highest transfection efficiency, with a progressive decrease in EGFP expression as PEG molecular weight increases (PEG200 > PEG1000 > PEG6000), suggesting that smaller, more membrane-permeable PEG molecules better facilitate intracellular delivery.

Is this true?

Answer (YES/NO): NO